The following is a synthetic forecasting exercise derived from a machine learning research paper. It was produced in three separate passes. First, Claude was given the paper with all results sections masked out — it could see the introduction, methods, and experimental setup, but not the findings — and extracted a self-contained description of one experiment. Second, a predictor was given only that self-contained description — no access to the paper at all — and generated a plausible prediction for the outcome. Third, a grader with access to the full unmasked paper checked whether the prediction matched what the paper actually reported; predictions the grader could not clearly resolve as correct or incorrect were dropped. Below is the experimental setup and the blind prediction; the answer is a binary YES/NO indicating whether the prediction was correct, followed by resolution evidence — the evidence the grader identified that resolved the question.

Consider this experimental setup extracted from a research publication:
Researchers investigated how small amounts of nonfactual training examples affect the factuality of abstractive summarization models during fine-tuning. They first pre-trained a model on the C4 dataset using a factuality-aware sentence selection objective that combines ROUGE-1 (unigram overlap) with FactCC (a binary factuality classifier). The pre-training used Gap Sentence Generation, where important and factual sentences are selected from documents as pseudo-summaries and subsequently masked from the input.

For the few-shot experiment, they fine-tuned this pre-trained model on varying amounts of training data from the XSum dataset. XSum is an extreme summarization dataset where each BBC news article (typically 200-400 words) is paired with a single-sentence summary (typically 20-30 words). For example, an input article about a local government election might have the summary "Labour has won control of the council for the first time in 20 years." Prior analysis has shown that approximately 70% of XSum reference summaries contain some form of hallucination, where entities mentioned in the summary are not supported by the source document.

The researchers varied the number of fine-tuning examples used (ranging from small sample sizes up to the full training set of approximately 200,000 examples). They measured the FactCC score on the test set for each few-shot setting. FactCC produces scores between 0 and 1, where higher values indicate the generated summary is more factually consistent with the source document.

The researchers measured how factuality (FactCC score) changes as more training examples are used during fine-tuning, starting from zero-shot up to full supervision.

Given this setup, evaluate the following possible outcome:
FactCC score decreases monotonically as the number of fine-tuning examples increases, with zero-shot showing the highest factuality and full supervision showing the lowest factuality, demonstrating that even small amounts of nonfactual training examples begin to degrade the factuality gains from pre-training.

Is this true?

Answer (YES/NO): NO